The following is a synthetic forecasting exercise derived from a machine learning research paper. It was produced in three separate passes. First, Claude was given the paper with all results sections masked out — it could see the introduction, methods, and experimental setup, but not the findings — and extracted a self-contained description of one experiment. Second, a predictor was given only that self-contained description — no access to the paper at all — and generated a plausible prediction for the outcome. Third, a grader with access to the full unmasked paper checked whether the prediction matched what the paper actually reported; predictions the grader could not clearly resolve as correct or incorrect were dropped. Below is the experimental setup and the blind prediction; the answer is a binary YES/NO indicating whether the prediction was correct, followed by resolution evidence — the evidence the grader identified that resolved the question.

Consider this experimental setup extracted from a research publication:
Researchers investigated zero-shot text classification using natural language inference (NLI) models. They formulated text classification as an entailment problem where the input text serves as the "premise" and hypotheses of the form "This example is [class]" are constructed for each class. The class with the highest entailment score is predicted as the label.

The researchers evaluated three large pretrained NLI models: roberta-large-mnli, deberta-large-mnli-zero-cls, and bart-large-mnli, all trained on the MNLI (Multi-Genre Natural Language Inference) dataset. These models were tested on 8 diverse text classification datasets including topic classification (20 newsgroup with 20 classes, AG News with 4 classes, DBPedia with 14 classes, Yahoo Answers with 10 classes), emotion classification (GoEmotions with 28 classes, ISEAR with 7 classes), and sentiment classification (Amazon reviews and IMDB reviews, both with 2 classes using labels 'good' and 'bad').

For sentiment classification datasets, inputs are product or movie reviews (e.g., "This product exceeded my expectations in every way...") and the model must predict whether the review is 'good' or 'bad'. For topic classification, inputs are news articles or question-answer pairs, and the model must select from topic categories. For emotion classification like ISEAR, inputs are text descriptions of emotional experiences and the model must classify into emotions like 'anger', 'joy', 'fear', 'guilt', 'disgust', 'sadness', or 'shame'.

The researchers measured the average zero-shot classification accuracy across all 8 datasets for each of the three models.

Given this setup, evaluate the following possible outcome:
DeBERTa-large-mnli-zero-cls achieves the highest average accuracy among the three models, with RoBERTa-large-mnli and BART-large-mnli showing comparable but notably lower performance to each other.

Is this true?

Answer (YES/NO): NO